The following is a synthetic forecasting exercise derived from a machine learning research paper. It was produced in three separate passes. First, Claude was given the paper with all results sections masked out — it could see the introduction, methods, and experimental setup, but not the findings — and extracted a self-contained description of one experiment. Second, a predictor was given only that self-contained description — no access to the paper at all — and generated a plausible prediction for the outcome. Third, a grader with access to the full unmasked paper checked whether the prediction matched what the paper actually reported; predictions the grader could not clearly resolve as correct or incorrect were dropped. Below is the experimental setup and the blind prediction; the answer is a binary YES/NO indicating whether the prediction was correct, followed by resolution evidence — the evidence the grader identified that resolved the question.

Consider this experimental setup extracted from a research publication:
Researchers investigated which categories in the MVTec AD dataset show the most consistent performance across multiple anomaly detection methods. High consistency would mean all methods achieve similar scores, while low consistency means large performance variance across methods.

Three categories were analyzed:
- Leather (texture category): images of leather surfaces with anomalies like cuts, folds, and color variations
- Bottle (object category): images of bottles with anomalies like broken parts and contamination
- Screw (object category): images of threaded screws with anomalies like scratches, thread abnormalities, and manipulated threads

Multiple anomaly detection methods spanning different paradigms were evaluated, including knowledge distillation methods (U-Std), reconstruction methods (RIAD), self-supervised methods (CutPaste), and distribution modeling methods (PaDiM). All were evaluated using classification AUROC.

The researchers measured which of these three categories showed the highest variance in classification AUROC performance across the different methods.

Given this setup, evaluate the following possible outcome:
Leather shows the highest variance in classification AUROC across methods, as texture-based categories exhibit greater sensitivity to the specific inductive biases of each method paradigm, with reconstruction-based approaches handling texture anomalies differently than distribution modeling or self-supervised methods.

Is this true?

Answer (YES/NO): NO